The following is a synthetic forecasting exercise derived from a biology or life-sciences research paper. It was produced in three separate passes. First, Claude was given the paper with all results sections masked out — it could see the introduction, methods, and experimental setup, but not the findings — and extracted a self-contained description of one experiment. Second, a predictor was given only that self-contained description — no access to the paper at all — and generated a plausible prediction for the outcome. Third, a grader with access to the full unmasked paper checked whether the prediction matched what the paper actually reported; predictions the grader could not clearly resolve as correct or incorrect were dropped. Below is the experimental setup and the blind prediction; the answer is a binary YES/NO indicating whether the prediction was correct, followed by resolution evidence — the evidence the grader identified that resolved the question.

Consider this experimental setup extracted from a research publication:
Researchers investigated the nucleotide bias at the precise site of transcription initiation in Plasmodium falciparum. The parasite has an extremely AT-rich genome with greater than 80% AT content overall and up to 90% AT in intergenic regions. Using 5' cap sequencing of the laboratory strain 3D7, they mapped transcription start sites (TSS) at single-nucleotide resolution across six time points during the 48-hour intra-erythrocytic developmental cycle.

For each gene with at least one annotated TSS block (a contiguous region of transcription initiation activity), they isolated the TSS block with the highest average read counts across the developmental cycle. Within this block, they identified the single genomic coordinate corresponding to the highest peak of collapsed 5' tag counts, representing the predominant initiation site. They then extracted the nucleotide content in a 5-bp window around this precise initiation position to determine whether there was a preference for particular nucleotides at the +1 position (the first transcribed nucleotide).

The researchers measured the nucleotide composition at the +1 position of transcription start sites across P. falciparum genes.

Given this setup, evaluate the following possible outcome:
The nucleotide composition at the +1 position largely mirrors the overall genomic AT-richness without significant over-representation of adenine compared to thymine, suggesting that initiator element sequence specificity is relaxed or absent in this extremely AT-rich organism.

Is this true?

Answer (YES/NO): NO